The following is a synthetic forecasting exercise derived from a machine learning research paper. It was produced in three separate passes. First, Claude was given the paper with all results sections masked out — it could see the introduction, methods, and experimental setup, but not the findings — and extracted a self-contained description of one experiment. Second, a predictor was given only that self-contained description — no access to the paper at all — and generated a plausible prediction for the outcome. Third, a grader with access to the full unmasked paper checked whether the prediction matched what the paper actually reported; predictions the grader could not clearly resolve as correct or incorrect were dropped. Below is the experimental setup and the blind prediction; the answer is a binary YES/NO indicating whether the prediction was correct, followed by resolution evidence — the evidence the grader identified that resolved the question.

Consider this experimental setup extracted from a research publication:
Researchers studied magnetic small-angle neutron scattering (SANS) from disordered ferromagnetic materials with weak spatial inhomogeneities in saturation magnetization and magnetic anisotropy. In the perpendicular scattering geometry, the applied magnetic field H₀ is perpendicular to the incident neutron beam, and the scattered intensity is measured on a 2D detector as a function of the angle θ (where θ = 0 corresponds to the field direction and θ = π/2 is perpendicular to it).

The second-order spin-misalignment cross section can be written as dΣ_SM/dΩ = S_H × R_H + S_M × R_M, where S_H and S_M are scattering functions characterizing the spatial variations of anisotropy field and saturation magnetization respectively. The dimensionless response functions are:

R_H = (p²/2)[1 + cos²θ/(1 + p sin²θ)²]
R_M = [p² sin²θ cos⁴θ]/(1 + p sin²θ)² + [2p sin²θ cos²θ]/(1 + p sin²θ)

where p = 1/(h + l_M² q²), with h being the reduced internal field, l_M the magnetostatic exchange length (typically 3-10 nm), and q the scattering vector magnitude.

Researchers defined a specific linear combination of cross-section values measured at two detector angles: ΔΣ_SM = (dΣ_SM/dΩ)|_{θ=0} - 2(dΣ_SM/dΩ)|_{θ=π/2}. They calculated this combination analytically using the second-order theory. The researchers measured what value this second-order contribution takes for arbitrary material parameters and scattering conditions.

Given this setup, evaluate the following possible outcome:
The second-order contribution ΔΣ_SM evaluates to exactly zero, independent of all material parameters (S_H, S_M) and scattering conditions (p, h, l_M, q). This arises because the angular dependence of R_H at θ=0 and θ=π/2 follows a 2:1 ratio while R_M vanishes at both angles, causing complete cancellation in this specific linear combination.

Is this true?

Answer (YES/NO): YES